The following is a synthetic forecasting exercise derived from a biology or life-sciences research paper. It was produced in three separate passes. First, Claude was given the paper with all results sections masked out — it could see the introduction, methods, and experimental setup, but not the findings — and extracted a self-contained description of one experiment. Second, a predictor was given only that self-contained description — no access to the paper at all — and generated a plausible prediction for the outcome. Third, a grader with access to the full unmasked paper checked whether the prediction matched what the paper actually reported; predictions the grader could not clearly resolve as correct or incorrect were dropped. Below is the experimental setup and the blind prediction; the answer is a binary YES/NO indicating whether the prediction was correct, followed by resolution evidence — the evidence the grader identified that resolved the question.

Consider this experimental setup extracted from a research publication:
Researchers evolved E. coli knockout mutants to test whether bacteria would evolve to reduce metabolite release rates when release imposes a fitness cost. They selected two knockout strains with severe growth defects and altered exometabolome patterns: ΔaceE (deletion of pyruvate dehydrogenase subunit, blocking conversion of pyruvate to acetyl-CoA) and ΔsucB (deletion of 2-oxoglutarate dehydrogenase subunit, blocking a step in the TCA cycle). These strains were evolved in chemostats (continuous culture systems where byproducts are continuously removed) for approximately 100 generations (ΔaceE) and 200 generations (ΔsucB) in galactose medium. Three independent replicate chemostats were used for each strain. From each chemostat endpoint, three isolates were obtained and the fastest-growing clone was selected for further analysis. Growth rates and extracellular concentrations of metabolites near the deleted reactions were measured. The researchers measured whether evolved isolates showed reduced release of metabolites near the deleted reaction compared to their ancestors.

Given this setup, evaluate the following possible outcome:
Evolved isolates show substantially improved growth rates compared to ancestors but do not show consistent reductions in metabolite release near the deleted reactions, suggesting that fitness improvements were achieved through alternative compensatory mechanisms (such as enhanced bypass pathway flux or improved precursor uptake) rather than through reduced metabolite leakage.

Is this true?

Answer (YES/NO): YES